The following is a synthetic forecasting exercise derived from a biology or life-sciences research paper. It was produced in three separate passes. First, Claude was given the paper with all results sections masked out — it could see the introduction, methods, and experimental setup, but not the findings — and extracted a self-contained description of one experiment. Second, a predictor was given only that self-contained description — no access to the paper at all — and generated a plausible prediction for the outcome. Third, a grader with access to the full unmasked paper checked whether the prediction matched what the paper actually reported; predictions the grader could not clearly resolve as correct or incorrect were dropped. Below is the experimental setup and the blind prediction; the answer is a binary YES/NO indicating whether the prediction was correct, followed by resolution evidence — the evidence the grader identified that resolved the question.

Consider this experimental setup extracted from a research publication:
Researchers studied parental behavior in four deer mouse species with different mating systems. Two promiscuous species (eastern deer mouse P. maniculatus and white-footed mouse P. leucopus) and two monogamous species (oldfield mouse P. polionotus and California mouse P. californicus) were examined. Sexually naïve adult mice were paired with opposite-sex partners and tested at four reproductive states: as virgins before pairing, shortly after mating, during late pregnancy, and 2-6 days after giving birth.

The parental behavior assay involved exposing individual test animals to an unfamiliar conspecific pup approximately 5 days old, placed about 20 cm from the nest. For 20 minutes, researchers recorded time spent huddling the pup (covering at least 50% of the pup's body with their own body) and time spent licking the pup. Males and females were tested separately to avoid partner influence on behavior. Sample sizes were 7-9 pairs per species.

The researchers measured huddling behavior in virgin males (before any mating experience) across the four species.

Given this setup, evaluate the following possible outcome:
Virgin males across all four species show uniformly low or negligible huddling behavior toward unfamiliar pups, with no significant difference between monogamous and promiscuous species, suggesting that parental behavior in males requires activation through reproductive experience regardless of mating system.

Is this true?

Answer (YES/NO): NO